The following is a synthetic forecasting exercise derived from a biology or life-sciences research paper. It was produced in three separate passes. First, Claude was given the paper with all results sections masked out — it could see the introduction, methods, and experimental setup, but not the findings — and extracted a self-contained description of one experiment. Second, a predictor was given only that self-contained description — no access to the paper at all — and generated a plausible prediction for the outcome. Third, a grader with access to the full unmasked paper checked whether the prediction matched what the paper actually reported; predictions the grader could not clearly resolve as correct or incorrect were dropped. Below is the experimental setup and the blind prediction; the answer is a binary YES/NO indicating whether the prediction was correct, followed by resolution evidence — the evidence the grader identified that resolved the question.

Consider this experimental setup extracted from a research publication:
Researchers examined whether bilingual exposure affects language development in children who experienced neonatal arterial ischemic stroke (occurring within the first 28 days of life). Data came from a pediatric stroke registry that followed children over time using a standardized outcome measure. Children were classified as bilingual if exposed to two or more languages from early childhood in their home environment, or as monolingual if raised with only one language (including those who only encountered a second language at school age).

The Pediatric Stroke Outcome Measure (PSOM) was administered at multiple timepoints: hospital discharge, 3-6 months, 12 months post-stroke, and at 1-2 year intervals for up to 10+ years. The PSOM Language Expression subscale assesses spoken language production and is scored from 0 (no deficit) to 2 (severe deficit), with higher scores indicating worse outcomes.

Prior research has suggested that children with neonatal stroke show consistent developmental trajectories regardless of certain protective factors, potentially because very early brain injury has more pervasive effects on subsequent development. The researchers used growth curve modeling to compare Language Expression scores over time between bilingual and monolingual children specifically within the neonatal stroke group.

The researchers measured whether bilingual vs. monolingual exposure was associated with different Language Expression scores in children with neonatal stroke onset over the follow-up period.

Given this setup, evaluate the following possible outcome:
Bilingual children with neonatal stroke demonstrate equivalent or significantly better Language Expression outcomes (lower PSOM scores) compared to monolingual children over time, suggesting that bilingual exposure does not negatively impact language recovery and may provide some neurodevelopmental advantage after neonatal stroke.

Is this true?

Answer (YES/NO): NO